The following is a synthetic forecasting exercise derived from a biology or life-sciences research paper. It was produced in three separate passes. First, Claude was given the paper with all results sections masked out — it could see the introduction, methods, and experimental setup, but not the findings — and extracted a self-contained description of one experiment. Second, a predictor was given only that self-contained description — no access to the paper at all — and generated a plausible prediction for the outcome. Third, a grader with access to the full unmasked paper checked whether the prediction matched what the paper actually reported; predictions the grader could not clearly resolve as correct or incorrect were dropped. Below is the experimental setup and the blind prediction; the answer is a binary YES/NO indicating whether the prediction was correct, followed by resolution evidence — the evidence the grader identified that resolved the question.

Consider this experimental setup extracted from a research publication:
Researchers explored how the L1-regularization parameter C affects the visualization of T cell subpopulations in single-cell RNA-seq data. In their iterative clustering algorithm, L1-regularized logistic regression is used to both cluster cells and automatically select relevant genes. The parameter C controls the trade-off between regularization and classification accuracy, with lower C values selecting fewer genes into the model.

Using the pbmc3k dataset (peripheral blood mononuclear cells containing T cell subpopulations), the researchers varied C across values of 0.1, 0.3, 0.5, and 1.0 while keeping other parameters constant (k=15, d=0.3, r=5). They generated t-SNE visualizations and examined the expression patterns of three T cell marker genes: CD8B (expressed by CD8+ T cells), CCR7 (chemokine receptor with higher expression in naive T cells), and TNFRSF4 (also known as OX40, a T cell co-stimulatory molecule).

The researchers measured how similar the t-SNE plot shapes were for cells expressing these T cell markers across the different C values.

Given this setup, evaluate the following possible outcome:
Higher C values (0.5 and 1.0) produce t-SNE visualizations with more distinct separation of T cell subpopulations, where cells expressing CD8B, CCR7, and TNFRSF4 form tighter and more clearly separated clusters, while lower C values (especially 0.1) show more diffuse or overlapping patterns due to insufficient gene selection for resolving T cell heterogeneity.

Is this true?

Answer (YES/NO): NO